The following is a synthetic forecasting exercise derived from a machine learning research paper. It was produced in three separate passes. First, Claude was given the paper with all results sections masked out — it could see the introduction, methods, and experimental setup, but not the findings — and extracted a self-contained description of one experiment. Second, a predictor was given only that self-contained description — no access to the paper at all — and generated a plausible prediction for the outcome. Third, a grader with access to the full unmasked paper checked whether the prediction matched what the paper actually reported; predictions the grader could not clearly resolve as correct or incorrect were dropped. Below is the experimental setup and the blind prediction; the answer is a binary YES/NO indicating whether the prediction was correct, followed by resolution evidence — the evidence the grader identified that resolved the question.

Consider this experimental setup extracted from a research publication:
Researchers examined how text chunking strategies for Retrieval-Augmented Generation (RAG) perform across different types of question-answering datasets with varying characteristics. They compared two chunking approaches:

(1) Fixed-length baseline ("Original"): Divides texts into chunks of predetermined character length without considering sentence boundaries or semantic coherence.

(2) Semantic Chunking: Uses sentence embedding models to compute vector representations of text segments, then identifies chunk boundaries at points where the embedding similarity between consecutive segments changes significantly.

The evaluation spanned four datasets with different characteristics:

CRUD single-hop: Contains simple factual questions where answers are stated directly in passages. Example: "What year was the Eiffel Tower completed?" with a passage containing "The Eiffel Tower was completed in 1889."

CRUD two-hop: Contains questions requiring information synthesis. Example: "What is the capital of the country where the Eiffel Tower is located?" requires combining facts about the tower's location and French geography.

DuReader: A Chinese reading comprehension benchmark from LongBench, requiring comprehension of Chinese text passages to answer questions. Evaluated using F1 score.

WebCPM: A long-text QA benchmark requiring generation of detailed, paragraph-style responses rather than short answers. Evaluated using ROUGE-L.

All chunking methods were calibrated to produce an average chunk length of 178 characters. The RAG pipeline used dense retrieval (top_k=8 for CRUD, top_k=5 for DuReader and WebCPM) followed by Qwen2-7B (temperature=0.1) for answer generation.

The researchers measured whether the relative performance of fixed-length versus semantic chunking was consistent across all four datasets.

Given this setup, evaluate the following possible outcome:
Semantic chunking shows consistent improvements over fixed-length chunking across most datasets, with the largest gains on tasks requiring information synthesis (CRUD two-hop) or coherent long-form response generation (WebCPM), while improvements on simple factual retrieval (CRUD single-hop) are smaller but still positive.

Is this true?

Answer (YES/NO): NO